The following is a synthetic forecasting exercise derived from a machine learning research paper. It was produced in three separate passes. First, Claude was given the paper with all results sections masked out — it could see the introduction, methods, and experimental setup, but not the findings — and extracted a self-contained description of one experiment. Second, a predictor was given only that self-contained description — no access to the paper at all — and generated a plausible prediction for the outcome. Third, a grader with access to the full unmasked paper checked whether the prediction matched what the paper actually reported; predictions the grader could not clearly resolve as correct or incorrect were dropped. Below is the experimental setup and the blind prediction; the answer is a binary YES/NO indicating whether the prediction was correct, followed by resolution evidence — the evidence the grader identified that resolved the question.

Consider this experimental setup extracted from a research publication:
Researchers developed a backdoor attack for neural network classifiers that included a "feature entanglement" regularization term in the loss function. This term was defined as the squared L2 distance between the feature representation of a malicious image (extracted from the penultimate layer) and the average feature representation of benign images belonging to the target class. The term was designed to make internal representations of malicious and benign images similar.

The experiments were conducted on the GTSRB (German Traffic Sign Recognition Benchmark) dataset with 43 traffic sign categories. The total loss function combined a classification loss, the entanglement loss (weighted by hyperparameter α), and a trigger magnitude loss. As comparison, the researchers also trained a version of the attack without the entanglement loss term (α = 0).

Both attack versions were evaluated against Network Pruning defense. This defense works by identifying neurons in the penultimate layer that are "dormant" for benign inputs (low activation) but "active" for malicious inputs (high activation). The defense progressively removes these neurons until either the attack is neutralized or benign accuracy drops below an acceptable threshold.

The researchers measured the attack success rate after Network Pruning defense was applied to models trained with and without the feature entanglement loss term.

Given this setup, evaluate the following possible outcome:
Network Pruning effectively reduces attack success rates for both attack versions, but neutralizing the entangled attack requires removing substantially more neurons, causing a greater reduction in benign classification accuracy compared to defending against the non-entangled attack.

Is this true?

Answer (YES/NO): NO